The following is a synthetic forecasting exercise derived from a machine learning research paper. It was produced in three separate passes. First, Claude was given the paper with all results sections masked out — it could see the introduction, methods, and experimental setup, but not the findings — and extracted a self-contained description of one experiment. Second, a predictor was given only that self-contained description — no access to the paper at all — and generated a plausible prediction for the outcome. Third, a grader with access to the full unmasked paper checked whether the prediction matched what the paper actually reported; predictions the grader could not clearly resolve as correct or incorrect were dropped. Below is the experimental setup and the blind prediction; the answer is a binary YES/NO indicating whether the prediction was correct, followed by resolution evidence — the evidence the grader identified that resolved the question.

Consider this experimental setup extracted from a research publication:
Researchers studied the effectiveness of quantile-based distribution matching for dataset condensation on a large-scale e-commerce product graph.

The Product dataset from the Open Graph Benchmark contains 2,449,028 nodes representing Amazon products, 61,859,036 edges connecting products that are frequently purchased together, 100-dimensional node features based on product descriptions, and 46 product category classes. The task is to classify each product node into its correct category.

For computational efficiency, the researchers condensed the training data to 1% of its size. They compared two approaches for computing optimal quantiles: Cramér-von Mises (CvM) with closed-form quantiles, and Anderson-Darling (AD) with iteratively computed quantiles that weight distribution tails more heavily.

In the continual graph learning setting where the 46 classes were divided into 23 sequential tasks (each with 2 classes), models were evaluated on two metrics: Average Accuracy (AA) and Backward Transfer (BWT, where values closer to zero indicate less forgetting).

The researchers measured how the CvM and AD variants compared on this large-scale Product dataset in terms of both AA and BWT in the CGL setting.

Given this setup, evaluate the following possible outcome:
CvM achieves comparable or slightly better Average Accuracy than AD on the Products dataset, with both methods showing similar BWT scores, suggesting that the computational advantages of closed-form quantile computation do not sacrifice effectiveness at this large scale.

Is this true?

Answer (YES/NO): YES